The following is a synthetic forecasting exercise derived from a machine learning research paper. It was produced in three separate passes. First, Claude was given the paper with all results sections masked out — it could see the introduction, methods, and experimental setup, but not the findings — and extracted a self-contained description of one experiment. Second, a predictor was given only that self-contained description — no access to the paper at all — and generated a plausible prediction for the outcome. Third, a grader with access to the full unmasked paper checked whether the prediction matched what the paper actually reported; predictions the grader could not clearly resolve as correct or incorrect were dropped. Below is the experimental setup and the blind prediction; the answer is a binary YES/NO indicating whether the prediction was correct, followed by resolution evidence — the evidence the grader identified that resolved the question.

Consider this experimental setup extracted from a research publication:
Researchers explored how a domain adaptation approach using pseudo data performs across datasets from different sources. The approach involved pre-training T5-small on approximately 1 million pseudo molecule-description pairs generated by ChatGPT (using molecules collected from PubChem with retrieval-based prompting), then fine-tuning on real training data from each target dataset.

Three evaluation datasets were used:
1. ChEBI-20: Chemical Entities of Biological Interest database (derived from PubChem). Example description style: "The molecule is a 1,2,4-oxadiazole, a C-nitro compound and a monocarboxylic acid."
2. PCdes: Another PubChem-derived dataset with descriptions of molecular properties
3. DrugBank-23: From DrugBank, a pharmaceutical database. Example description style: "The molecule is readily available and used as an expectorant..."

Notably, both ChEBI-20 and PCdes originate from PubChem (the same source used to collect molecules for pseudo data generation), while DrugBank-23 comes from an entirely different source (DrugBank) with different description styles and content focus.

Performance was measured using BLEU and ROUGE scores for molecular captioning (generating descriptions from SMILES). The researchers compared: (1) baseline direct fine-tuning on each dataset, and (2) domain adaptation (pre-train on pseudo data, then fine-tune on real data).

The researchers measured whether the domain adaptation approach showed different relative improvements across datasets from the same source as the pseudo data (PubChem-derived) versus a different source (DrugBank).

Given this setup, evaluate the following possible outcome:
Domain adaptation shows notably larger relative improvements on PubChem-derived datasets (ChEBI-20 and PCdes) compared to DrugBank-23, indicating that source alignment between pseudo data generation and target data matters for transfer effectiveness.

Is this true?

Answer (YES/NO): NO